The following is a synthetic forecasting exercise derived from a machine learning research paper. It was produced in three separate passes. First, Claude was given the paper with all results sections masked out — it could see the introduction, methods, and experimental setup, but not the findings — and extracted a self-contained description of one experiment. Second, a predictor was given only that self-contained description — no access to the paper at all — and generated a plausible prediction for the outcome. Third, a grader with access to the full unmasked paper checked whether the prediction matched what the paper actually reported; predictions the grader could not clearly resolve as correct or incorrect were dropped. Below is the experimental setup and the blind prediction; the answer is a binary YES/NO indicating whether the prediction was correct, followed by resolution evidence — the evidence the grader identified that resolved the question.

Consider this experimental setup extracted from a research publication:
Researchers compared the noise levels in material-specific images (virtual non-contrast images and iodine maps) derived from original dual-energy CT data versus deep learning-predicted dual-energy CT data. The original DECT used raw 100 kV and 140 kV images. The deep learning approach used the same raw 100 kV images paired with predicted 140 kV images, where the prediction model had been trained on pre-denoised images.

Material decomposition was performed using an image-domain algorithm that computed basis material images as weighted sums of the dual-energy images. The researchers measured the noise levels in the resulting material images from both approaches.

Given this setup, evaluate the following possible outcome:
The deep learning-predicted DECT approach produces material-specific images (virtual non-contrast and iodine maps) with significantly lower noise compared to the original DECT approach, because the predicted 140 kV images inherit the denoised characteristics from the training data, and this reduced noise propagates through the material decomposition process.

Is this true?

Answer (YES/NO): NO